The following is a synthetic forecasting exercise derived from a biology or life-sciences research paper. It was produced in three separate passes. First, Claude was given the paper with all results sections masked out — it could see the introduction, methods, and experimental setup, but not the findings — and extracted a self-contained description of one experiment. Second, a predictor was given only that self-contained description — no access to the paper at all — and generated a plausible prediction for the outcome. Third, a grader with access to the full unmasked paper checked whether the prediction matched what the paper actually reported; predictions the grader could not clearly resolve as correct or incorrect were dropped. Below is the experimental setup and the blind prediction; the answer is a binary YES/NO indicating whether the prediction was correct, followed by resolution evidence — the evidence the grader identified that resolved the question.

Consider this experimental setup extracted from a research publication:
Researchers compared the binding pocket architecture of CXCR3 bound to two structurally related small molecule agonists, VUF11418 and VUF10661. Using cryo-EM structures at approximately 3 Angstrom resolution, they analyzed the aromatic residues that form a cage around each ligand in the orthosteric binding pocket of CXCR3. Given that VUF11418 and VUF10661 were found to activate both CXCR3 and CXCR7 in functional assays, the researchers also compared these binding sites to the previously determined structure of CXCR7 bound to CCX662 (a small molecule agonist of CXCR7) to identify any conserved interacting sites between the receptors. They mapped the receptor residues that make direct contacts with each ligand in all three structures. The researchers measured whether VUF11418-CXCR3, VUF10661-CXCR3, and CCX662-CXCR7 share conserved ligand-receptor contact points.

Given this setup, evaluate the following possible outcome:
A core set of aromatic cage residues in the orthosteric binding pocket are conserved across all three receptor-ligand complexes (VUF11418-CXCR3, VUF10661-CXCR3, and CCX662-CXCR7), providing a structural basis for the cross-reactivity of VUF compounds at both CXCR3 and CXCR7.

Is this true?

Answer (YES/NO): YES